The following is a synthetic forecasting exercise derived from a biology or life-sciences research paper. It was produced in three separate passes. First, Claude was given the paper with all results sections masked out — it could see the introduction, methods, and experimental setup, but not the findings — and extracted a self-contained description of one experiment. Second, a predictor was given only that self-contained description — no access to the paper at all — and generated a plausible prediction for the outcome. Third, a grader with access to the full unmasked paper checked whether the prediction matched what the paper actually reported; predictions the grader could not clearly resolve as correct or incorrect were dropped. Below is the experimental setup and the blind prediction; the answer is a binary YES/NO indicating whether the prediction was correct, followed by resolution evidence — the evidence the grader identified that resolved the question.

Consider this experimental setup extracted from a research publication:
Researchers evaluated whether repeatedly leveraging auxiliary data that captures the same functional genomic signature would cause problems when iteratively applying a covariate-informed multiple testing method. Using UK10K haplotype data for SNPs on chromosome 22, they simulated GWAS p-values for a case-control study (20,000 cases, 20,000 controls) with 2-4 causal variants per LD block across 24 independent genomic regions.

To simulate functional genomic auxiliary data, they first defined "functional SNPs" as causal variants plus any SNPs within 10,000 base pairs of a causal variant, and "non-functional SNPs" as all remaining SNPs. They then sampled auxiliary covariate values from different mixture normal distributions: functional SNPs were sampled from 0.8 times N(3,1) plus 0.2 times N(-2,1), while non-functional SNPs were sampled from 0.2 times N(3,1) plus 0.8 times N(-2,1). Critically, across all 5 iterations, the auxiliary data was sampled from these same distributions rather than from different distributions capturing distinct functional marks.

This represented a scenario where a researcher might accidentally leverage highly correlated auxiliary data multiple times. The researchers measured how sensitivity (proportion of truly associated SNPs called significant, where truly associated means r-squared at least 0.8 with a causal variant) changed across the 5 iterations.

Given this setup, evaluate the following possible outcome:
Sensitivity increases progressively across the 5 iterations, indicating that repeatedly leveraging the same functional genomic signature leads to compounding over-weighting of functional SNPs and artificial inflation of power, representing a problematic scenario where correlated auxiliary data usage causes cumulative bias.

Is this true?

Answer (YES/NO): YES